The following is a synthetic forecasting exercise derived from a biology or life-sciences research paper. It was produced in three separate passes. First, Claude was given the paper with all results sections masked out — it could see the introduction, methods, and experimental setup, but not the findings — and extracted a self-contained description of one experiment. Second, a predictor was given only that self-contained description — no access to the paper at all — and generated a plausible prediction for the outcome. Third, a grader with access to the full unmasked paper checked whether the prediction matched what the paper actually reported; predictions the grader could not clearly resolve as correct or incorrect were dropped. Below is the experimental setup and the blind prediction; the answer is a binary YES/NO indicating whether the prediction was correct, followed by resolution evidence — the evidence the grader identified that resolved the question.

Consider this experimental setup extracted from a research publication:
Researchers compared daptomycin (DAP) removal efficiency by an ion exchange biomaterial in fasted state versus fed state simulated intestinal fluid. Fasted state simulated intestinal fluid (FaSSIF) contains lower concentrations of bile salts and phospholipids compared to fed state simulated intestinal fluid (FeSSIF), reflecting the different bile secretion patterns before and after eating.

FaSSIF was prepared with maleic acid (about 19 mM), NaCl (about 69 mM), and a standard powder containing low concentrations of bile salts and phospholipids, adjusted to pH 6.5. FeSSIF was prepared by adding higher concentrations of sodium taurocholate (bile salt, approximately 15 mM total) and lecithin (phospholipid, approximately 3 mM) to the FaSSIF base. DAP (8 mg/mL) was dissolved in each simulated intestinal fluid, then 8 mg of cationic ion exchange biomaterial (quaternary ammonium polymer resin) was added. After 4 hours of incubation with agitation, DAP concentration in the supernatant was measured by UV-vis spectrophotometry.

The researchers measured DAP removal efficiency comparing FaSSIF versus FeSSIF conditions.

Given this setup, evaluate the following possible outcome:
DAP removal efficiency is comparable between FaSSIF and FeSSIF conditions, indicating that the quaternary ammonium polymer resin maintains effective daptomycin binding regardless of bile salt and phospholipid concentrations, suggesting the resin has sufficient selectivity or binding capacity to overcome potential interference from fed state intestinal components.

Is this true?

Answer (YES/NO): NO